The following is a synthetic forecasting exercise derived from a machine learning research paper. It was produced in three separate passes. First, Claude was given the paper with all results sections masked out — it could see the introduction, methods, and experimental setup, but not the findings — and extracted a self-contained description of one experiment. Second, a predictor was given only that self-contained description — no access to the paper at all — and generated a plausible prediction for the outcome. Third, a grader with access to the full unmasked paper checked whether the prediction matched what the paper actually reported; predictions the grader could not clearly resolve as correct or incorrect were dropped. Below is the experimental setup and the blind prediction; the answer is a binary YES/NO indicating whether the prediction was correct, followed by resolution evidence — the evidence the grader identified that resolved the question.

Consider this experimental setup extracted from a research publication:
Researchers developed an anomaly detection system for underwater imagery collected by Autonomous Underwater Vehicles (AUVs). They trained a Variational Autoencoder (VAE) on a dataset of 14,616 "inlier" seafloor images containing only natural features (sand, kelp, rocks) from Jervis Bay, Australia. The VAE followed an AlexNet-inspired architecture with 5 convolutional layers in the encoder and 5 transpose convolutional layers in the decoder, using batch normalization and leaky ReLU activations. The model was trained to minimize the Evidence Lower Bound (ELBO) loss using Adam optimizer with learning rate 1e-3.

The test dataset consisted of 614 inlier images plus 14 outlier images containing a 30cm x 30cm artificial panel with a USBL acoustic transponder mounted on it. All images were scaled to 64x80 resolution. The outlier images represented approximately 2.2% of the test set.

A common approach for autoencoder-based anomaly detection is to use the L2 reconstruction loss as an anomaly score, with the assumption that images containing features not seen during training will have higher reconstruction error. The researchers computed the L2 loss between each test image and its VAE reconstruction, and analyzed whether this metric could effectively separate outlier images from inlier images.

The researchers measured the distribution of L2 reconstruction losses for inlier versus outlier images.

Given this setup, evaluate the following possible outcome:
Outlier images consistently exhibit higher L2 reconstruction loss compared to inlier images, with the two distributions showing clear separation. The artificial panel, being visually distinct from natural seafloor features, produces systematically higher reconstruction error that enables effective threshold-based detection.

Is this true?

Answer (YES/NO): NO